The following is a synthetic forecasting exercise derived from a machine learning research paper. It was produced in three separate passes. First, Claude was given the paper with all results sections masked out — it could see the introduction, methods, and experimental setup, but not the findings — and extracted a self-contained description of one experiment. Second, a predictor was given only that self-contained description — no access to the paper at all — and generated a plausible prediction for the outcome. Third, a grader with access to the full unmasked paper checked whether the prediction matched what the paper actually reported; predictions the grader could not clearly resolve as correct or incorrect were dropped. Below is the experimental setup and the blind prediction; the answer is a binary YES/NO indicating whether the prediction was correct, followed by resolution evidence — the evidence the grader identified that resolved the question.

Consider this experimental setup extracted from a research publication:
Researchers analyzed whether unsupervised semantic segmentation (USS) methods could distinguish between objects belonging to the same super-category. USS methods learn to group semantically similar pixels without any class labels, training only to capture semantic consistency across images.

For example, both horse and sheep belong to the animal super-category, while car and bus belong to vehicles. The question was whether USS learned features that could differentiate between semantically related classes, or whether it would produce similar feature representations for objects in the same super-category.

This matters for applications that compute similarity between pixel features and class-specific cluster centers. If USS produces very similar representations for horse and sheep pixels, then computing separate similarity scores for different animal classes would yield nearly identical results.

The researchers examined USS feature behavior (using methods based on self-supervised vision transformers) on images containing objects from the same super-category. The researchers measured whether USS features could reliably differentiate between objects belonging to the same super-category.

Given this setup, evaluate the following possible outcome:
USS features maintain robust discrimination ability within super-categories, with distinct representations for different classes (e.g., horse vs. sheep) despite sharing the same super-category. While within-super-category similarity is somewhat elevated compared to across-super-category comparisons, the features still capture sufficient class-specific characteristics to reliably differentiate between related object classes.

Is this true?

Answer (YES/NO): NO